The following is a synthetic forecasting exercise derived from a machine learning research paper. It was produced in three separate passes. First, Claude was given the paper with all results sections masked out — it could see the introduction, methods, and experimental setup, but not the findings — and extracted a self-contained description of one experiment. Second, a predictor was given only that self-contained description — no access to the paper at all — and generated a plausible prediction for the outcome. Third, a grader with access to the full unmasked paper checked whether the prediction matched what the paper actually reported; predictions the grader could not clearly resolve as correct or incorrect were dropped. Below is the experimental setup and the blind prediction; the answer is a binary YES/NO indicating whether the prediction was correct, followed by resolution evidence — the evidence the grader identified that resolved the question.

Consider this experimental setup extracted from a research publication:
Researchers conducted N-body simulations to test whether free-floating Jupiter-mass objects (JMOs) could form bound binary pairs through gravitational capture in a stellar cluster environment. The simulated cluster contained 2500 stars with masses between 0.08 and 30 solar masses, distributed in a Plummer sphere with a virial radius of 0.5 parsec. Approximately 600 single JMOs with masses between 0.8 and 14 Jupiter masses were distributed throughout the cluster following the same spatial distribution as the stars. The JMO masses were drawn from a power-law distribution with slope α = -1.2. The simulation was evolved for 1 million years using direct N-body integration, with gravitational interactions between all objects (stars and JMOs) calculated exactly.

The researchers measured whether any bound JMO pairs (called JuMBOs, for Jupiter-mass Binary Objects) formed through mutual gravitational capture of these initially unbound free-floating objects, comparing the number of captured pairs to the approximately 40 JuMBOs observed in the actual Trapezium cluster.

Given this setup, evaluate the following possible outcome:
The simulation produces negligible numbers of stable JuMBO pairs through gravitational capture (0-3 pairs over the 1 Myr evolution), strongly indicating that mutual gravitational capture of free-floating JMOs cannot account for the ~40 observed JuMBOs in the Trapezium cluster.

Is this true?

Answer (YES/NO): YES